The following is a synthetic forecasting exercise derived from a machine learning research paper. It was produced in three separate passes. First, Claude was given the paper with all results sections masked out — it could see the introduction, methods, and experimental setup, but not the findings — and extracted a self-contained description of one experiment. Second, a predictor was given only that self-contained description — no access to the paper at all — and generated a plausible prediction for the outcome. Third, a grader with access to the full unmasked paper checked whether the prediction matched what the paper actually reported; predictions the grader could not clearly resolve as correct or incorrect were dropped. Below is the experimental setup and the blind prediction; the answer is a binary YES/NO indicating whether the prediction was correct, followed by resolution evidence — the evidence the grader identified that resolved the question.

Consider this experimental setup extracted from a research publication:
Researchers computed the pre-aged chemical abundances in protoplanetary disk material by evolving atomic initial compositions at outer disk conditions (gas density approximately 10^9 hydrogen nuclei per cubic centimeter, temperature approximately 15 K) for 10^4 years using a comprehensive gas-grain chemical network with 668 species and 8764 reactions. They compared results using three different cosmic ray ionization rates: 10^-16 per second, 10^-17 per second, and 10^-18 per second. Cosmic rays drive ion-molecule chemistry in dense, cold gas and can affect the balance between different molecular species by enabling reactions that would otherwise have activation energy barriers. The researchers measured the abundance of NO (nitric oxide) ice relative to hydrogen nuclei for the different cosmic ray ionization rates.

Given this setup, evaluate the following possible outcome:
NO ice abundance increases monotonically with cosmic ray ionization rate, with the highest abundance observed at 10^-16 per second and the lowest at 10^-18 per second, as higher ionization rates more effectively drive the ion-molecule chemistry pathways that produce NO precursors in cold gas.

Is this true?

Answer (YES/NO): NO